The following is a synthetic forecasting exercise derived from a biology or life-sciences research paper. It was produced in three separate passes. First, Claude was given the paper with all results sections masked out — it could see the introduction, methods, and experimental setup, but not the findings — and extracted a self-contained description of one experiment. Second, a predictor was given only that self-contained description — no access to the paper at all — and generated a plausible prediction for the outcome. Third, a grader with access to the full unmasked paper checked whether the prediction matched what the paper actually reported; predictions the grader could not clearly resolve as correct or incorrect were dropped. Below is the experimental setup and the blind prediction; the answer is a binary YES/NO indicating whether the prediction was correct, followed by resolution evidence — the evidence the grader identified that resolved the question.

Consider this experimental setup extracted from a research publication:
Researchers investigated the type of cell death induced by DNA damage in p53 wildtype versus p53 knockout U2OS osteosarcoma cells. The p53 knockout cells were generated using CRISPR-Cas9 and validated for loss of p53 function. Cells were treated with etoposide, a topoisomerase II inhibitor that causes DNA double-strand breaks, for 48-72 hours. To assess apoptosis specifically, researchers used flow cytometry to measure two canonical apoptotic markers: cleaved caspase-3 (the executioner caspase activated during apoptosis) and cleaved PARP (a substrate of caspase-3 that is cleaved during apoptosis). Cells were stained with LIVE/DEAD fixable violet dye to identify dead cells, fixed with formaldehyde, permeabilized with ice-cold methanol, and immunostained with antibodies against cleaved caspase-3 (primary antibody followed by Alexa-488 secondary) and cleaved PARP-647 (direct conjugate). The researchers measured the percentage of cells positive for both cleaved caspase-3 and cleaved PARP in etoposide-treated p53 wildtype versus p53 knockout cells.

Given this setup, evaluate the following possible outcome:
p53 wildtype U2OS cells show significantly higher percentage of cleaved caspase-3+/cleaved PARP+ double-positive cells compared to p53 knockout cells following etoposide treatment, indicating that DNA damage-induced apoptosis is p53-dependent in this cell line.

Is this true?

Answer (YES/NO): YES